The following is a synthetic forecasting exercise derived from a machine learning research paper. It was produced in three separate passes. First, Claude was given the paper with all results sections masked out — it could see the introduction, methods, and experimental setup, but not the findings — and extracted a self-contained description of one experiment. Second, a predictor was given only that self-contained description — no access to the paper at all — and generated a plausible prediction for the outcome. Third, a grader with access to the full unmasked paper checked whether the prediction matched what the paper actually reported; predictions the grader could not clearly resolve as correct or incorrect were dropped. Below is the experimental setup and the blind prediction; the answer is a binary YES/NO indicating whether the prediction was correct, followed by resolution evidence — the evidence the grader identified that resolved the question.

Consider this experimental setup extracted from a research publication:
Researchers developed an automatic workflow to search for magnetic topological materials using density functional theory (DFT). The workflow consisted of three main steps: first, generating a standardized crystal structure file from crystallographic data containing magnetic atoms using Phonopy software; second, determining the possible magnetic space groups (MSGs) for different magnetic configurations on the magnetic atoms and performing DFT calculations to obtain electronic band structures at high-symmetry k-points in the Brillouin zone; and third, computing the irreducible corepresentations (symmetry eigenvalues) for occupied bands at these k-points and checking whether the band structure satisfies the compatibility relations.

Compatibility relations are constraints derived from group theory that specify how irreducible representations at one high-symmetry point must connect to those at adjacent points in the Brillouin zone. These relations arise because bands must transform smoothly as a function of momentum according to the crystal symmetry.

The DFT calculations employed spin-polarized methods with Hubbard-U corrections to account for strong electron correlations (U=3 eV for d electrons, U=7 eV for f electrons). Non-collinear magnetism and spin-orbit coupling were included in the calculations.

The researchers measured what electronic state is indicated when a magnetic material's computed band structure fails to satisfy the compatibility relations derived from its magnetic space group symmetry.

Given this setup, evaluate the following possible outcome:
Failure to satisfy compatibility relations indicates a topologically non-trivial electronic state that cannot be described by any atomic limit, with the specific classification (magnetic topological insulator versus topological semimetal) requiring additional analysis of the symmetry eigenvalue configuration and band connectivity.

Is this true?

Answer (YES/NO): NO